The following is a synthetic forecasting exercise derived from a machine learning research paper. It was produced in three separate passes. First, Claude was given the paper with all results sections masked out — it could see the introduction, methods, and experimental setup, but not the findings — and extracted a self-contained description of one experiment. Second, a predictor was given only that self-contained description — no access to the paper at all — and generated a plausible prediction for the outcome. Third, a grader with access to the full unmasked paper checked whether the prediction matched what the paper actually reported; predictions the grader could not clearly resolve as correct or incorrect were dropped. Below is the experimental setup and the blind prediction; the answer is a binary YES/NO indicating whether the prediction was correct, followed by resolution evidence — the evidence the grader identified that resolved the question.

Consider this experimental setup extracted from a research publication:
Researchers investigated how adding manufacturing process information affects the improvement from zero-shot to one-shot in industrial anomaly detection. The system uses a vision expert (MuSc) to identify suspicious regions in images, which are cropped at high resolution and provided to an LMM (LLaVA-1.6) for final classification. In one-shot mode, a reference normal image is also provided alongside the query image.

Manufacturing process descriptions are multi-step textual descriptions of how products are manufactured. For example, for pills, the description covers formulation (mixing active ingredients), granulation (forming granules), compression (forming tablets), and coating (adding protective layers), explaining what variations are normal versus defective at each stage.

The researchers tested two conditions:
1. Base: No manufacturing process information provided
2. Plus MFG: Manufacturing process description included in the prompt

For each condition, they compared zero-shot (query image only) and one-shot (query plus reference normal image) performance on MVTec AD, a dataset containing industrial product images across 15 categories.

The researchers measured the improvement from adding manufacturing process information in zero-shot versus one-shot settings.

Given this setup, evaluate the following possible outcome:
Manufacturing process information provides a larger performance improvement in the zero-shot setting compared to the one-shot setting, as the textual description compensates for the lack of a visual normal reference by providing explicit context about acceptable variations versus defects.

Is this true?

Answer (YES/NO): YES